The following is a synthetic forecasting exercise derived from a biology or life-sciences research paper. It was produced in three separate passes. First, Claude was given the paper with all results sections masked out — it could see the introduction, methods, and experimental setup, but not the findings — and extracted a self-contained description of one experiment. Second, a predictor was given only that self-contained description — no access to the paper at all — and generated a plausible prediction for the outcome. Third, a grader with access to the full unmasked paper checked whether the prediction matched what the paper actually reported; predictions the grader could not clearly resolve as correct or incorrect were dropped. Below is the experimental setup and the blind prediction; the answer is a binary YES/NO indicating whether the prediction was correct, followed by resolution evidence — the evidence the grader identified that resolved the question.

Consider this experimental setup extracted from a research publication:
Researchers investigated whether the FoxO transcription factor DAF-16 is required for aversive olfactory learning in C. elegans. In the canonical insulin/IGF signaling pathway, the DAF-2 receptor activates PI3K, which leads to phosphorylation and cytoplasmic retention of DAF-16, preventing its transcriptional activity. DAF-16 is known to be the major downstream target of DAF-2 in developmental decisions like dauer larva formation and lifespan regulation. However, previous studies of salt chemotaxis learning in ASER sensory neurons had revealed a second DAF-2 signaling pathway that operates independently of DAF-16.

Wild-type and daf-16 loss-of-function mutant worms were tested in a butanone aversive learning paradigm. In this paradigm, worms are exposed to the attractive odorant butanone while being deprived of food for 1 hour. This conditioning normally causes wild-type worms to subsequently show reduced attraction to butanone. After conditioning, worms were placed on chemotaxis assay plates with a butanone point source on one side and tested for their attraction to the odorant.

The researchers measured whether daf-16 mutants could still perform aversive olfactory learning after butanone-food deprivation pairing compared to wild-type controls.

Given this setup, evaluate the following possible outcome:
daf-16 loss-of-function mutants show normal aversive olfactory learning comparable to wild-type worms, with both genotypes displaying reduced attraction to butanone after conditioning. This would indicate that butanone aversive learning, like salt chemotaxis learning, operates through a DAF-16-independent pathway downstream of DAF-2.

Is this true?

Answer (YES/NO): NO